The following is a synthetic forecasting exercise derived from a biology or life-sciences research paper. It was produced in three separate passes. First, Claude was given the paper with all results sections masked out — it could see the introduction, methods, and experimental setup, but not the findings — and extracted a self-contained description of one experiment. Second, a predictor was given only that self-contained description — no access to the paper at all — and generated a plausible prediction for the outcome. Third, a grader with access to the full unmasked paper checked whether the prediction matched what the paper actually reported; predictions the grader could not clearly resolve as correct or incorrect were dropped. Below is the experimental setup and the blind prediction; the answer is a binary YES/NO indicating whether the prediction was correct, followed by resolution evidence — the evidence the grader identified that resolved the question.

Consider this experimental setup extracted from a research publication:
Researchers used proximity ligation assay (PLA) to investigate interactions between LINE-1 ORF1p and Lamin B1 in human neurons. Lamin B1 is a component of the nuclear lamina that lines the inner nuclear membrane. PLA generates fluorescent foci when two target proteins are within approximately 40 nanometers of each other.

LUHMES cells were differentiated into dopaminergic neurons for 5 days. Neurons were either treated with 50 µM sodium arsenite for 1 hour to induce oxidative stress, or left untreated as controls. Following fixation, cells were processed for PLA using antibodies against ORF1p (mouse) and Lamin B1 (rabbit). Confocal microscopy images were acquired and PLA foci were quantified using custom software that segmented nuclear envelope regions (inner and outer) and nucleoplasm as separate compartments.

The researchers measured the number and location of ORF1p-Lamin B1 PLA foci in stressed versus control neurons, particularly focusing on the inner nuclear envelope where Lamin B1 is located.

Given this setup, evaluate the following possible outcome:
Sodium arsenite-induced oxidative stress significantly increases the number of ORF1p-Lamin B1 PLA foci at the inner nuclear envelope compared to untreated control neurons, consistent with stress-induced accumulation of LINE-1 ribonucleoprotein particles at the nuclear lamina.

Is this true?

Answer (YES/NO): YES